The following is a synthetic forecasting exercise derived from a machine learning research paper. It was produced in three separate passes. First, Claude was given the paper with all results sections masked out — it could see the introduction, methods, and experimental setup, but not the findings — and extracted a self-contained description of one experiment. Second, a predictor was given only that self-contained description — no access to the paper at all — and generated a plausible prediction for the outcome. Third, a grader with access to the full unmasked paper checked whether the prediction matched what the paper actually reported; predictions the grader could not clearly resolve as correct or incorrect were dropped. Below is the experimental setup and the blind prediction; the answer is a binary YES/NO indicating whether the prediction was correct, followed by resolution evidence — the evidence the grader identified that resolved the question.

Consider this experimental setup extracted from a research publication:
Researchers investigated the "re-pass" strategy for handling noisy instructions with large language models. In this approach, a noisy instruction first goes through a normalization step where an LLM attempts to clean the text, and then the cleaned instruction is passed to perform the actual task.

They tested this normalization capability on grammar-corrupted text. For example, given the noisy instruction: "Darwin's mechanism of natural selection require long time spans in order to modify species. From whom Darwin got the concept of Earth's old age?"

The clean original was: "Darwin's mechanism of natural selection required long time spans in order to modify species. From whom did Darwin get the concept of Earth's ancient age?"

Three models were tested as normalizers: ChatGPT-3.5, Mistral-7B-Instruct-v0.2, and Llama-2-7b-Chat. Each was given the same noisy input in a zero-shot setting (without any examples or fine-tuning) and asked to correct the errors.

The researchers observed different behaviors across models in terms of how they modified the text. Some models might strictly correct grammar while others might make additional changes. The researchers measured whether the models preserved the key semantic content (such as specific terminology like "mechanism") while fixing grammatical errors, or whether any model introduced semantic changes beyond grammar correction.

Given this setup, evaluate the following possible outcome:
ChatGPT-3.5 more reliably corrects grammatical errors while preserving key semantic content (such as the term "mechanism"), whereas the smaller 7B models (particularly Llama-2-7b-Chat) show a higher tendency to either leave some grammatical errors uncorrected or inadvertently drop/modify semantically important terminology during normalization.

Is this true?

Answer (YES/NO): YES